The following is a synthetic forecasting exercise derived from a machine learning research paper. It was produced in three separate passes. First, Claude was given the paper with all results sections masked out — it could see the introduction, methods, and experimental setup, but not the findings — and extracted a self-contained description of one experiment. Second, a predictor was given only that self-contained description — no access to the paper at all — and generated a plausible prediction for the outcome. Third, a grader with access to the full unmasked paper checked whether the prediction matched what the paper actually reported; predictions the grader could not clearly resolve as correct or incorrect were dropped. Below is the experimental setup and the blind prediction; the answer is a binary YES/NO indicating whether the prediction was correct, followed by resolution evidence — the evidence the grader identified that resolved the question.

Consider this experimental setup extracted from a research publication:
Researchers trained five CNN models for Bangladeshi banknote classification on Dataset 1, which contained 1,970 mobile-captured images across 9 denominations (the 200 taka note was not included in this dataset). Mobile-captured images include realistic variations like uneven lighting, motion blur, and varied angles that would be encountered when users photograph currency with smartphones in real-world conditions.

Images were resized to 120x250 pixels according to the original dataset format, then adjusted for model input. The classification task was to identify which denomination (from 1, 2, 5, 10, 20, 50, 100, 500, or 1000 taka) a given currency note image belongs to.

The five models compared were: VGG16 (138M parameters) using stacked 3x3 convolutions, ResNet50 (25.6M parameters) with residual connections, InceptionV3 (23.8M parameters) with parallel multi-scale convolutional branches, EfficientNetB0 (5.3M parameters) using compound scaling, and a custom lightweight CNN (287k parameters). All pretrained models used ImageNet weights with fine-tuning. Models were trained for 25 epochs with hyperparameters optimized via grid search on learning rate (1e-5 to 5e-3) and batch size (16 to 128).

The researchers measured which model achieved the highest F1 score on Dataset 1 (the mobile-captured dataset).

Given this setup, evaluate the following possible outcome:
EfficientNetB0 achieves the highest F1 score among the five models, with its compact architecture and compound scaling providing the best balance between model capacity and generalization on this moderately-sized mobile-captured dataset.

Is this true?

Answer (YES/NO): NO